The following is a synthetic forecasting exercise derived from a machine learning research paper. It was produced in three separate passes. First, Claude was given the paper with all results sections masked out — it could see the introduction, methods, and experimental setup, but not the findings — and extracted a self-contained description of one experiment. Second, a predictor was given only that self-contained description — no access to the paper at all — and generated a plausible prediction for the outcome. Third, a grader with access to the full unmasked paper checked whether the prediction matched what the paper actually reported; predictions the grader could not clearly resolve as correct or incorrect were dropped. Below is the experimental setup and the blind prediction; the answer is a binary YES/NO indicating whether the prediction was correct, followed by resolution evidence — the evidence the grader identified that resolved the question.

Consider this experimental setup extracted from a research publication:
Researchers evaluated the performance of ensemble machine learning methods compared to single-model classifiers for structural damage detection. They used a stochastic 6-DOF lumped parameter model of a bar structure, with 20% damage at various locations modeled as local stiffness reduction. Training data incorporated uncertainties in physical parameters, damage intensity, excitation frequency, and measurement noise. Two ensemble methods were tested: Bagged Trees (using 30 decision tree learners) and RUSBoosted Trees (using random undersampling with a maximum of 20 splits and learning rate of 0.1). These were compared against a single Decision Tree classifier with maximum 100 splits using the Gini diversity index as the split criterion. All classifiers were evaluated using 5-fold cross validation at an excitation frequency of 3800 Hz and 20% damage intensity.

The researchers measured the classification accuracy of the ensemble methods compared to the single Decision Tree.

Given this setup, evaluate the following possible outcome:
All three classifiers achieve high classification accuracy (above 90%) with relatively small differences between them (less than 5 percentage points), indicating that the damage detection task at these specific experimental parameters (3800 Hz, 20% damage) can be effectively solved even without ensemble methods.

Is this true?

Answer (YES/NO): NO